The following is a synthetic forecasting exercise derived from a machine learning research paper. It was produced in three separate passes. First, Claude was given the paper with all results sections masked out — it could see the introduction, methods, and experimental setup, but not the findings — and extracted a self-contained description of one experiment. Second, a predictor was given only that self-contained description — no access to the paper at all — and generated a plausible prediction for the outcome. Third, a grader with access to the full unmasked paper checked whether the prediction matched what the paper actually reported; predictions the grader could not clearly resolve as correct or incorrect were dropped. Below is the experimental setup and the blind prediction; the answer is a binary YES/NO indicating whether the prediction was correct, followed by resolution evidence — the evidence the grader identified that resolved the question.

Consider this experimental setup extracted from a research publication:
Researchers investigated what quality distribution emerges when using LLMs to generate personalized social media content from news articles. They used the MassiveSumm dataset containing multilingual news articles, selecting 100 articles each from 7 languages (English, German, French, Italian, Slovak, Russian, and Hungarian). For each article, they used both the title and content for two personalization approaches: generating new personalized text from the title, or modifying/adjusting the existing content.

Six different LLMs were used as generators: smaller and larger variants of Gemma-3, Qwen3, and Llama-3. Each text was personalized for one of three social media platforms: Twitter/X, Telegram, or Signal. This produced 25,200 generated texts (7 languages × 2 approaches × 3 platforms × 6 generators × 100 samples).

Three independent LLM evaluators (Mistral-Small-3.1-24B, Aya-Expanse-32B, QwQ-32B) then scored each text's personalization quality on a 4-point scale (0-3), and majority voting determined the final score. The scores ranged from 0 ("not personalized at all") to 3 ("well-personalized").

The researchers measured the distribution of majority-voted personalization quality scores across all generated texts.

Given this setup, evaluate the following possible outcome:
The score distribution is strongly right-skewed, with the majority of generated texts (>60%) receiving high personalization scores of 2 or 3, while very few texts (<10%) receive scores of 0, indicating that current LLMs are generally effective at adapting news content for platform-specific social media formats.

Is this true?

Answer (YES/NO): NO